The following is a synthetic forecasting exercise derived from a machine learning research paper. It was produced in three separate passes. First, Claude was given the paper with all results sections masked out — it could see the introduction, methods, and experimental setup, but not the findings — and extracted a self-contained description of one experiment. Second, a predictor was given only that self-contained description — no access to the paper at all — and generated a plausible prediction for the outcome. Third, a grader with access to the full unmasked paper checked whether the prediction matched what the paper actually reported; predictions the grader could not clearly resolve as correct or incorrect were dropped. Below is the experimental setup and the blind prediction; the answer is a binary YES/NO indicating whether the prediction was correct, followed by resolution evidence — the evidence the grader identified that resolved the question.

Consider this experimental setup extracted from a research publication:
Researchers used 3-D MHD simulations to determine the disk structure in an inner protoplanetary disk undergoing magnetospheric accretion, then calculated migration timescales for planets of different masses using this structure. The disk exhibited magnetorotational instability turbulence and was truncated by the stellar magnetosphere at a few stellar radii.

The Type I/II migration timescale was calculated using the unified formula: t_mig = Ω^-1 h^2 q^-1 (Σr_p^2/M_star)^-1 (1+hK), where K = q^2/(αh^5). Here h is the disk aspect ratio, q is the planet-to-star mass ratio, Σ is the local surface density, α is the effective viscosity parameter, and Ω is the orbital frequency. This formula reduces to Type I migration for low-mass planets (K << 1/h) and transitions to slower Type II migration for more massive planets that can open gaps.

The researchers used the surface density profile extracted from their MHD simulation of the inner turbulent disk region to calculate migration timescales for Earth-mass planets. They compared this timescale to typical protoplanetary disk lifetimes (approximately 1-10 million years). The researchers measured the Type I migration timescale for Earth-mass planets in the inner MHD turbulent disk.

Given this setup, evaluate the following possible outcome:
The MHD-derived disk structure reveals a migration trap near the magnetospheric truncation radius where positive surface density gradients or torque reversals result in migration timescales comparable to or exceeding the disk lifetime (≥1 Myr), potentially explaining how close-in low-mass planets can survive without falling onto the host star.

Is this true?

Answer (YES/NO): NO